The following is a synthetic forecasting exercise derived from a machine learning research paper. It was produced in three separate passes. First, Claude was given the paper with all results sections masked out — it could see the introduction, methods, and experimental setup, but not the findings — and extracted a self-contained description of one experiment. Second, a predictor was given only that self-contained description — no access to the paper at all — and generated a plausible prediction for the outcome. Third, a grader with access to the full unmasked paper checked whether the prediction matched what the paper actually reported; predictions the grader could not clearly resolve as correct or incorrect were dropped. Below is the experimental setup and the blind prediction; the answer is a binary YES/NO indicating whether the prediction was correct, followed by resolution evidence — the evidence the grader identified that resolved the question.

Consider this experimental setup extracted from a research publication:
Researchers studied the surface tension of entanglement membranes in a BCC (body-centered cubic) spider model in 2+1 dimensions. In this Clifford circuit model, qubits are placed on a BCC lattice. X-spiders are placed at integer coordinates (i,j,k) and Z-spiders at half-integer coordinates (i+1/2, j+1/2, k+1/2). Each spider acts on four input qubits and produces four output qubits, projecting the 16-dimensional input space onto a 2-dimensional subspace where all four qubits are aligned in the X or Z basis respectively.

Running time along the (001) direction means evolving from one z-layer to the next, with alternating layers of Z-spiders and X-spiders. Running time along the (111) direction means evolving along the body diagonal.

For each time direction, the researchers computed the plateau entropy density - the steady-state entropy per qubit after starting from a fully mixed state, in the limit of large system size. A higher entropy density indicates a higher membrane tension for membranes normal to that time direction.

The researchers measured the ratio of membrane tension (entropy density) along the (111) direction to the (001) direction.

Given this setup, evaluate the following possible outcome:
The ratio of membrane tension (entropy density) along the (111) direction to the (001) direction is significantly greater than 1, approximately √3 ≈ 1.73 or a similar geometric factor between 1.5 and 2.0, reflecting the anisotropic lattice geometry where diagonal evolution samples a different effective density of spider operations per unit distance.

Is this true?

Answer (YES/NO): YES